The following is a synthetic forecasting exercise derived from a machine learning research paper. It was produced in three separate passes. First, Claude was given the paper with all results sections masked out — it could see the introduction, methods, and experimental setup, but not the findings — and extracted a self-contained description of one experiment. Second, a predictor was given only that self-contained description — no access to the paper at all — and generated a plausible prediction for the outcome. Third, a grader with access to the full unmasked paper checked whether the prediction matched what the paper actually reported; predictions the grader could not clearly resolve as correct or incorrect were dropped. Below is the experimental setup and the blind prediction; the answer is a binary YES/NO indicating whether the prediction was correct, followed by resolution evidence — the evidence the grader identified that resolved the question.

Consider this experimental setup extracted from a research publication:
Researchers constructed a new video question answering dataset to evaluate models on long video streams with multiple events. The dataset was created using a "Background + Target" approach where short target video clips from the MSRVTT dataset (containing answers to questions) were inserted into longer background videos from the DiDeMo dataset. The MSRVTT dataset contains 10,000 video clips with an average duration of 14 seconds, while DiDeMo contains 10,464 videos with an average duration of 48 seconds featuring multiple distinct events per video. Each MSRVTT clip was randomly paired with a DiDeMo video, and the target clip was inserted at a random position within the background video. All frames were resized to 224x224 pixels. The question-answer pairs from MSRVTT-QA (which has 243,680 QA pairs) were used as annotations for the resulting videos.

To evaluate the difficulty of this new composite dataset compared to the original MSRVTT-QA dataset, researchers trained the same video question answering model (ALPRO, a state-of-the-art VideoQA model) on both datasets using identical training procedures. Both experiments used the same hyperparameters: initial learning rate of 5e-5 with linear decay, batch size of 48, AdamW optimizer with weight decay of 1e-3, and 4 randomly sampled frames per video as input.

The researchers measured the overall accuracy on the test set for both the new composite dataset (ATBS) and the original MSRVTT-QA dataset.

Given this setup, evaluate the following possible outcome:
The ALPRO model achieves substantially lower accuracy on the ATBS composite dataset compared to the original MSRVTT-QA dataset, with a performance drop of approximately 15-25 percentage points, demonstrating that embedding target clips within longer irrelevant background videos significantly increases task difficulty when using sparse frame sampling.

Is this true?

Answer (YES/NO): YES